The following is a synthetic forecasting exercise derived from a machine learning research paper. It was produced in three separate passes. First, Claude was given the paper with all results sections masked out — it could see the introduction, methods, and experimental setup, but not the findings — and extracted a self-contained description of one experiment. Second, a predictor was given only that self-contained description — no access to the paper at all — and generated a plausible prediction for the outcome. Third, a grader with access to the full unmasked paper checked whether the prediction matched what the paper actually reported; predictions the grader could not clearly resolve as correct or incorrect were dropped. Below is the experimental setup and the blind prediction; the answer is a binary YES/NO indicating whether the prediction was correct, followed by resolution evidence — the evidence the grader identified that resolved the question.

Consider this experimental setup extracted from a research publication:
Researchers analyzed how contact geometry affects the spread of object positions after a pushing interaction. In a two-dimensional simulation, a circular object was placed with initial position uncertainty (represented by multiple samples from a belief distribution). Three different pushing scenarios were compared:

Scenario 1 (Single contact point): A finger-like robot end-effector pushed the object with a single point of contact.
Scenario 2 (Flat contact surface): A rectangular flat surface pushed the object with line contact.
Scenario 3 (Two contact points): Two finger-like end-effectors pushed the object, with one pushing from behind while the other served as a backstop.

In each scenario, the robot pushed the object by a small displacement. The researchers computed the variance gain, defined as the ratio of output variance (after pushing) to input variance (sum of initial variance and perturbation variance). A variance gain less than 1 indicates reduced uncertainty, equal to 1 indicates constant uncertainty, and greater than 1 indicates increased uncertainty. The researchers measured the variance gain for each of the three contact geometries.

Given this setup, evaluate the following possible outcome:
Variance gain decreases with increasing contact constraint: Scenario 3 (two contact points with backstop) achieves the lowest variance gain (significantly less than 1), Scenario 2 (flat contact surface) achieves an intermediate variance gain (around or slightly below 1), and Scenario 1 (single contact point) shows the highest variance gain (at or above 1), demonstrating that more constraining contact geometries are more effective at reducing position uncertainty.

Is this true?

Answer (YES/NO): YES